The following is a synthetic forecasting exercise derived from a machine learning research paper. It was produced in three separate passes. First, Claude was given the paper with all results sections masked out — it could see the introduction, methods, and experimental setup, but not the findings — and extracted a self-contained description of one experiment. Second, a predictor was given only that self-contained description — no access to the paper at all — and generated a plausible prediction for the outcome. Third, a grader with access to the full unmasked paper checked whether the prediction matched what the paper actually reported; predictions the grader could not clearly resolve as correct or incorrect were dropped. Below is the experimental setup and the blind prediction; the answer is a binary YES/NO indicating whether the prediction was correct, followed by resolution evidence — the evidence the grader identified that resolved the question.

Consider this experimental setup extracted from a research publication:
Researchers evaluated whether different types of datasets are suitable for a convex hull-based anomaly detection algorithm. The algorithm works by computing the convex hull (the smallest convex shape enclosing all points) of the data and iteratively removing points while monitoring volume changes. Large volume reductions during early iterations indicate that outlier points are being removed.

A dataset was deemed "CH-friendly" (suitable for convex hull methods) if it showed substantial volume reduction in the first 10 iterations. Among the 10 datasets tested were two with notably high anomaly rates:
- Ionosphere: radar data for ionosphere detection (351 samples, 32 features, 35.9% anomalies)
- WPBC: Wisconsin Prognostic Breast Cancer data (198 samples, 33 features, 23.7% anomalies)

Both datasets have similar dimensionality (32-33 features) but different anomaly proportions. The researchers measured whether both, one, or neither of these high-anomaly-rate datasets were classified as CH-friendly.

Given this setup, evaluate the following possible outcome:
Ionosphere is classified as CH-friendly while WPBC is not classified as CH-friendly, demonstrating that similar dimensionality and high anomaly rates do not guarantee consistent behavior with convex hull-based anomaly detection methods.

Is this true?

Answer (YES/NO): NO